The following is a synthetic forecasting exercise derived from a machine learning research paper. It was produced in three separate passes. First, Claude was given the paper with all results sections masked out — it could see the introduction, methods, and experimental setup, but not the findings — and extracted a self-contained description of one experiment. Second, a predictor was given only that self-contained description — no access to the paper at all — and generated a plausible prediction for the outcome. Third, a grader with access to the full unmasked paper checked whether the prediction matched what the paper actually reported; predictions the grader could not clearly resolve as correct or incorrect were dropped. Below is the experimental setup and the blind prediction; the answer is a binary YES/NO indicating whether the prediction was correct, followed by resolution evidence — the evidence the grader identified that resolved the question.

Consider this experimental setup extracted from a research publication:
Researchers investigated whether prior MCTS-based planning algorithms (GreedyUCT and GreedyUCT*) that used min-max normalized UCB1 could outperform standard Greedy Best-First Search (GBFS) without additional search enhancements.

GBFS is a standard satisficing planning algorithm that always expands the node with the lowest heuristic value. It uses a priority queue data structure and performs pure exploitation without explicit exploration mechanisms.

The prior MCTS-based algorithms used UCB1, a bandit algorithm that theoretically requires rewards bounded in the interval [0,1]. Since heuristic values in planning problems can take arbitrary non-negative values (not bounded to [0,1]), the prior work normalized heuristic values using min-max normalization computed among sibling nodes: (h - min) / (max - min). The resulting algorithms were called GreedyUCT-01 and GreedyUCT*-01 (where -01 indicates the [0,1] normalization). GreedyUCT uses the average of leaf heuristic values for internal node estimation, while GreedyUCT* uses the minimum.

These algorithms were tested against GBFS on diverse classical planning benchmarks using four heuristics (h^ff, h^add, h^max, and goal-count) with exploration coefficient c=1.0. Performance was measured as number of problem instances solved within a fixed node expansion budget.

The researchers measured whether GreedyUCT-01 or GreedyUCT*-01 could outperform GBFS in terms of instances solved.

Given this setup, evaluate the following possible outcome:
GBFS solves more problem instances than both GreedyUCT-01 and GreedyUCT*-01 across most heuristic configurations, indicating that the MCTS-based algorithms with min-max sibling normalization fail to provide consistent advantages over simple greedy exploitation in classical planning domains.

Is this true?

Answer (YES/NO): YES